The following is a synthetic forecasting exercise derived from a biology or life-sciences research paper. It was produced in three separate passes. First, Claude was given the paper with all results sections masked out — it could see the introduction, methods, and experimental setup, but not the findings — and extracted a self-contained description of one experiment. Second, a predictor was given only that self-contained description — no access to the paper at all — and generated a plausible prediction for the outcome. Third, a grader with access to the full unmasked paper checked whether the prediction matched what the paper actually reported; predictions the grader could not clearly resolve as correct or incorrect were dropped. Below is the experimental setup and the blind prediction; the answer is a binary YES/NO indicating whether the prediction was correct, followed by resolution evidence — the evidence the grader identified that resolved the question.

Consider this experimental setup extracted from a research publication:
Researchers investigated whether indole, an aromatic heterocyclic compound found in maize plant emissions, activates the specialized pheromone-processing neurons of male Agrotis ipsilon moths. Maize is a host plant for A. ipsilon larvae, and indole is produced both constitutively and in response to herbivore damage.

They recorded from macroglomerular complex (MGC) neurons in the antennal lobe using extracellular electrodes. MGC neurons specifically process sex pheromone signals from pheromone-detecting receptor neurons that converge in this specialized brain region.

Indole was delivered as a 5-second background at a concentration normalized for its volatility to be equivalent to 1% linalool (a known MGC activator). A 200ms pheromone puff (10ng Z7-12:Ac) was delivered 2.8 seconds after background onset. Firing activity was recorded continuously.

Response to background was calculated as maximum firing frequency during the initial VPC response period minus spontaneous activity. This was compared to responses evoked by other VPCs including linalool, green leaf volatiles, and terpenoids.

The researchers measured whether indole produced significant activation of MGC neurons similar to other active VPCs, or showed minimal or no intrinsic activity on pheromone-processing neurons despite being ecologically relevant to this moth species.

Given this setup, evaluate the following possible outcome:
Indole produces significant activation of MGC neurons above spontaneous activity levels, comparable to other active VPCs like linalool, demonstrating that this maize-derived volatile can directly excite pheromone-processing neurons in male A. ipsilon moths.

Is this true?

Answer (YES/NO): NO